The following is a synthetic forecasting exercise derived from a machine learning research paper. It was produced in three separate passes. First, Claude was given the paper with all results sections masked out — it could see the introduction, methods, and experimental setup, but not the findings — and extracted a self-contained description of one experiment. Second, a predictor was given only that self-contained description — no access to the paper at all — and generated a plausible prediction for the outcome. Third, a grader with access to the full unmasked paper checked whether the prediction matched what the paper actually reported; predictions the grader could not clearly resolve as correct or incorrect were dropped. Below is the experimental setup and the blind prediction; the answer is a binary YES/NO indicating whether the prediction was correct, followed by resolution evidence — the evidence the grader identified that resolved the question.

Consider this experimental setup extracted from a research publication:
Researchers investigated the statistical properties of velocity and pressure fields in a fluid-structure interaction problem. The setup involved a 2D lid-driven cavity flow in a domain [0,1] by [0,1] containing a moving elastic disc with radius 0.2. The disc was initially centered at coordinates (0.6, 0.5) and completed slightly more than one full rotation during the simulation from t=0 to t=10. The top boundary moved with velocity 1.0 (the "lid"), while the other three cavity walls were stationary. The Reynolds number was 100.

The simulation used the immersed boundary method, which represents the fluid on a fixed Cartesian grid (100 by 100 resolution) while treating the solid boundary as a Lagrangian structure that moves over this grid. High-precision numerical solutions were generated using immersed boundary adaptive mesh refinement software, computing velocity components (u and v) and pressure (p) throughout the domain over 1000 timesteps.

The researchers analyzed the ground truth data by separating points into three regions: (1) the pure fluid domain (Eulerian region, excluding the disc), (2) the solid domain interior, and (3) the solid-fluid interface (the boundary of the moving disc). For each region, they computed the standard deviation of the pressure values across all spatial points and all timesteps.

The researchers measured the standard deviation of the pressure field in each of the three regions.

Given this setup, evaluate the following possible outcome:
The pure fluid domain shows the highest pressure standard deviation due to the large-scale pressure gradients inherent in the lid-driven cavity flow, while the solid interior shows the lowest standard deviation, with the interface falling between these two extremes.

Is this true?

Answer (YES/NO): NO